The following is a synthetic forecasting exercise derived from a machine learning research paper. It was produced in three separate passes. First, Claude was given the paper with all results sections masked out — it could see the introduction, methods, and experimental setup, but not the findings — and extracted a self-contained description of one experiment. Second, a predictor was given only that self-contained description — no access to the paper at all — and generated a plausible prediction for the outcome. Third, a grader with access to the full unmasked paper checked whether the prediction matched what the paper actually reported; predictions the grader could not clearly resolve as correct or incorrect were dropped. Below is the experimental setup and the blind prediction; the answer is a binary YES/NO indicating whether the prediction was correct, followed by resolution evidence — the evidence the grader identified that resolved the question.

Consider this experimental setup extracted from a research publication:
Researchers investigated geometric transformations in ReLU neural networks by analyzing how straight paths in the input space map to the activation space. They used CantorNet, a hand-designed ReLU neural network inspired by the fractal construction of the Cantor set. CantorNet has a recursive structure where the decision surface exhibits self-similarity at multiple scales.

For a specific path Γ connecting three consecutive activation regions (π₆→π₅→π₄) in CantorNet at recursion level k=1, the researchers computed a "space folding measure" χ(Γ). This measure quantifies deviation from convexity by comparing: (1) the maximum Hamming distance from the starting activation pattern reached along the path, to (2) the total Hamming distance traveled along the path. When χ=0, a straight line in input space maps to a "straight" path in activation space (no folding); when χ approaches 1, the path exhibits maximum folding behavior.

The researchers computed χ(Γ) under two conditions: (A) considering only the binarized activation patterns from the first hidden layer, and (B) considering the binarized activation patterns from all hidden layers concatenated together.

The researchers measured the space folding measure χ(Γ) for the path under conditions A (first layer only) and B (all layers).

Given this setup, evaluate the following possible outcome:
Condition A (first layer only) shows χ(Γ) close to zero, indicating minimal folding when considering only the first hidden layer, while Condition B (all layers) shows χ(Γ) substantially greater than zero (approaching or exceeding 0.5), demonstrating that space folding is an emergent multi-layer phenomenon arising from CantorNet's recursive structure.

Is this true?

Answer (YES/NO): YES